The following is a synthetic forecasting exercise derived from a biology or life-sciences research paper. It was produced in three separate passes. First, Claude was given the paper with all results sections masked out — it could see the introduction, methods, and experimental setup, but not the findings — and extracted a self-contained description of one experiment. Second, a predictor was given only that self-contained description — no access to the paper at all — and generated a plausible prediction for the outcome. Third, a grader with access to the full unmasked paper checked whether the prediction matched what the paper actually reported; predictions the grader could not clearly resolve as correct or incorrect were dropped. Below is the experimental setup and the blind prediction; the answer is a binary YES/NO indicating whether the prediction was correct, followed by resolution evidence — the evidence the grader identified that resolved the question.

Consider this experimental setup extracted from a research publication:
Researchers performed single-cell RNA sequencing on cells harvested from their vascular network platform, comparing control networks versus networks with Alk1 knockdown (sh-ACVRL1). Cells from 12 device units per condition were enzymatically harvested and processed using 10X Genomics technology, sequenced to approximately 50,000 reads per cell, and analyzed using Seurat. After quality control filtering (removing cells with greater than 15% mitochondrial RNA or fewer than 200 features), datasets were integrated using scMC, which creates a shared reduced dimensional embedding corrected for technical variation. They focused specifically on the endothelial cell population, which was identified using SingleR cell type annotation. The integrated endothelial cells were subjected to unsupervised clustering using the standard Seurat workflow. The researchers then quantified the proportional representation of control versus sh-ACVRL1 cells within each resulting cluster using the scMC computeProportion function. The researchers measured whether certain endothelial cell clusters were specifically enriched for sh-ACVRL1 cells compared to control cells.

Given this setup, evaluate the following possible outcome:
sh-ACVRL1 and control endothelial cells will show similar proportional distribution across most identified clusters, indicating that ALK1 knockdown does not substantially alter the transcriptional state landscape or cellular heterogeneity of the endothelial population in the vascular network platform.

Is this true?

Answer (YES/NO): NO